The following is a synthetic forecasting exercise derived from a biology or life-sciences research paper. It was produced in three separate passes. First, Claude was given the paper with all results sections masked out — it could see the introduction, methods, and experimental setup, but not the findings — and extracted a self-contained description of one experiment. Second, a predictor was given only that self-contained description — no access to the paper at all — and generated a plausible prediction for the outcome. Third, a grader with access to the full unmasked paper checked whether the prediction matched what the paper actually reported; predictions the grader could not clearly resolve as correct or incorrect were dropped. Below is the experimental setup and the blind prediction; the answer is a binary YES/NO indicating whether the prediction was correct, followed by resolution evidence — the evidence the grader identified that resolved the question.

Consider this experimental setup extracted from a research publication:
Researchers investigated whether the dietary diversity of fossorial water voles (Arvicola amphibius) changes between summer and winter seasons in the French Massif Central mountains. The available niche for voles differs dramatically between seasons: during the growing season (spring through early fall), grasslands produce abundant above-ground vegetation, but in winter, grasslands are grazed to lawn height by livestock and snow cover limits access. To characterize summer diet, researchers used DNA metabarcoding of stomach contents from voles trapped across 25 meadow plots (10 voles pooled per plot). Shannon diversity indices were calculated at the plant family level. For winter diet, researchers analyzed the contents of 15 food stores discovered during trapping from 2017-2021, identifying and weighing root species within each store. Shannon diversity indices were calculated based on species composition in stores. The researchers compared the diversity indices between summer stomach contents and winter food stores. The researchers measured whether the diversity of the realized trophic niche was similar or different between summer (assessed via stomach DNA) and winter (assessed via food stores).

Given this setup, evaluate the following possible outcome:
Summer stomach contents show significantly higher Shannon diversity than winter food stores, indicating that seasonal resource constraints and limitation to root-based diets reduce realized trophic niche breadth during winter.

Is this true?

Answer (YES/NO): YES